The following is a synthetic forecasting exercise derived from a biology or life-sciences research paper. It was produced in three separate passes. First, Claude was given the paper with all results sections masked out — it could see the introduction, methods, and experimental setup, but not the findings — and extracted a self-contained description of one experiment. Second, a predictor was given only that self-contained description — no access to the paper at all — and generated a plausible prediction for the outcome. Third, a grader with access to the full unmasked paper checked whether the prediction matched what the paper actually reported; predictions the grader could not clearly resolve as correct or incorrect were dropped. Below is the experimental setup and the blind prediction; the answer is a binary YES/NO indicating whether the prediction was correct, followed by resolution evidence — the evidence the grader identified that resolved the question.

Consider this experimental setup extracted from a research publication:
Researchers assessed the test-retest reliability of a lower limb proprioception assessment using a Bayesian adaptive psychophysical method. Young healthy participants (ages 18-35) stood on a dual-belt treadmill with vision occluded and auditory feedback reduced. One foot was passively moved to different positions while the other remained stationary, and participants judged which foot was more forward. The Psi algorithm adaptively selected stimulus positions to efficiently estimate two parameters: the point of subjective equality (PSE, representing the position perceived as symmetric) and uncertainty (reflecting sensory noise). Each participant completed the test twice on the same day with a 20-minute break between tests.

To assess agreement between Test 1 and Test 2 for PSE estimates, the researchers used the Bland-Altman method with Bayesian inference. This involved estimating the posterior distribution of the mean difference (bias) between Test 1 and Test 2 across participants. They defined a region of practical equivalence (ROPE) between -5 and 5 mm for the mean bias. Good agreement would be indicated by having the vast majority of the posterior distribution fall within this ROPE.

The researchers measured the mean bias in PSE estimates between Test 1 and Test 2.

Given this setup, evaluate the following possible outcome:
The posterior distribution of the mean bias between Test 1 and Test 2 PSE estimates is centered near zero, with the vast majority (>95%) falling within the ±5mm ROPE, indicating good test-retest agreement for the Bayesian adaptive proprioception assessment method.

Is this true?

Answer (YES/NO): NO